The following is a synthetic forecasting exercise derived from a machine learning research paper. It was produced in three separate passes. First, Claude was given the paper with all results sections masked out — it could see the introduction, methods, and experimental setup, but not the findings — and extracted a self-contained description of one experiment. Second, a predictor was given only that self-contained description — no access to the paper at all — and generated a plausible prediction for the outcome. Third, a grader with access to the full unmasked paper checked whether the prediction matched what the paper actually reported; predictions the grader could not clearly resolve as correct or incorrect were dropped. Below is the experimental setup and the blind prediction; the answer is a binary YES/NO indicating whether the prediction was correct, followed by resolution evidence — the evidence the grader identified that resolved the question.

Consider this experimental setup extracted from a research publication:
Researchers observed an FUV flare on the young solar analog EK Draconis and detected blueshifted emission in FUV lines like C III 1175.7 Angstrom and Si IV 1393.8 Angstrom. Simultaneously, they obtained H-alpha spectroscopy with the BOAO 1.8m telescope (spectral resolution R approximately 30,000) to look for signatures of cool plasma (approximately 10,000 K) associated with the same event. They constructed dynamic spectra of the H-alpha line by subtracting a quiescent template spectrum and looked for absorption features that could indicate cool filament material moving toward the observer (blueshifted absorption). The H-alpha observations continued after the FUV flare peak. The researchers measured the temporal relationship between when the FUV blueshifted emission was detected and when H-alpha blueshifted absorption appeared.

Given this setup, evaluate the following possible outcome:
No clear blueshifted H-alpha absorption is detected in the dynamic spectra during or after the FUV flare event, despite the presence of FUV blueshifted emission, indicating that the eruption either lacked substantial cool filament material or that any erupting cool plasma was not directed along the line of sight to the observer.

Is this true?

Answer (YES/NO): NO